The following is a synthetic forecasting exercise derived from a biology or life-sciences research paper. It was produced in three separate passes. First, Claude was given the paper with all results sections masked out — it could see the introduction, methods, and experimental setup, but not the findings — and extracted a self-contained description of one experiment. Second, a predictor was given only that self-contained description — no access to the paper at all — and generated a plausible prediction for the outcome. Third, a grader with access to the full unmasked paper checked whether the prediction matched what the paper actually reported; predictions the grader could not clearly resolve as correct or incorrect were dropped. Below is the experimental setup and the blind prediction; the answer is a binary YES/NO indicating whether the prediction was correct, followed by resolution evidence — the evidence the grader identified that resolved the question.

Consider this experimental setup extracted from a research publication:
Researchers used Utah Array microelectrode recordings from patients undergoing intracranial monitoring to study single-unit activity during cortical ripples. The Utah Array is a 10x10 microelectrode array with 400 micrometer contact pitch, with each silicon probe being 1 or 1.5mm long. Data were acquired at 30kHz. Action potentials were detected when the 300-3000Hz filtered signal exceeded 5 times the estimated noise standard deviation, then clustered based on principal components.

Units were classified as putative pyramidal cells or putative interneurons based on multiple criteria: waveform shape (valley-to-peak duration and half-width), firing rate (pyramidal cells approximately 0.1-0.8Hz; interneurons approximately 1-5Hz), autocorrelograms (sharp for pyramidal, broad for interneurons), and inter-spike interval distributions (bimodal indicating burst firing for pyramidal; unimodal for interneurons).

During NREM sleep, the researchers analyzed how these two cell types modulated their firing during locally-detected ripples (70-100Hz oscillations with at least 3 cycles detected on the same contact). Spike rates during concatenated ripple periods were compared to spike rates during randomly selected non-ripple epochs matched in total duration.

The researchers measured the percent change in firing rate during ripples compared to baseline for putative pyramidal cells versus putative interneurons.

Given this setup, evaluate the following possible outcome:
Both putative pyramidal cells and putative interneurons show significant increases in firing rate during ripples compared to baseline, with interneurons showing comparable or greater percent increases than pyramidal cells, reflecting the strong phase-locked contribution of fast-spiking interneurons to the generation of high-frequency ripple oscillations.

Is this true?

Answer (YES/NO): YES